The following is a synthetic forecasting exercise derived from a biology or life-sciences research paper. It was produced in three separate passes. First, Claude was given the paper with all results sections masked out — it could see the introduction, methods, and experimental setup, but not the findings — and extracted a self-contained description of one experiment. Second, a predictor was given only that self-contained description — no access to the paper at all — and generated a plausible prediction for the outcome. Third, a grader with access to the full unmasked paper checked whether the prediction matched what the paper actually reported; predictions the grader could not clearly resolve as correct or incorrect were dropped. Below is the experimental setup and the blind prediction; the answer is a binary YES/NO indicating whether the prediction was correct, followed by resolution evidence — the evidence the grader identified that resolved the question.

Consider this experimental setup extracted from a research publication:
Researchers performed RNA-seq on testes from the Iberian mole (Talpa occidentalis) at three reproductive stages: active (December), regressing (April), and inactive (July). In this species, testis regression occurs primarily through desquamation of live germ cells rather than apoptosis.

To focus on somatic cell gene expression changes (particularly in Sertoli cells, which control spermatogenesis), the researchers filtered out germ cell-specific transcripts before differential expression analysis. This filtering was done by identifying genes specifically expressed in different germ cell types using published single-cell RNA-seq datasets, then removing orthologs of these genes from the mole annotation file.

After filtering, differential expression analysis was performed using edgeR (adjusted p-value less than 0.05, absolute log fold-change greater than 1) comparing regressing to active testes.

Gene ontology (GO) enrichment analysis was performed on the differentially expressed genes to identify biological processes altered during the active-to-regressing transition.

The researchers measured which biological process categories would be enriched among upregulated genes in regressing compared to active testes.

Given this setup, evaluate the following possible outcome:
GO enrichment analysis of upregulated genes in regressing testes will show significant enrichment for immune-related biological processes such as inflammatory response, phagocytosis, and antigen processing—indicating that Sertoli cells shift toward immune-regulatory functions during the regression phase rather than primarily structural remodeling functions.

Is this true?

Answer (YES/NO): NO